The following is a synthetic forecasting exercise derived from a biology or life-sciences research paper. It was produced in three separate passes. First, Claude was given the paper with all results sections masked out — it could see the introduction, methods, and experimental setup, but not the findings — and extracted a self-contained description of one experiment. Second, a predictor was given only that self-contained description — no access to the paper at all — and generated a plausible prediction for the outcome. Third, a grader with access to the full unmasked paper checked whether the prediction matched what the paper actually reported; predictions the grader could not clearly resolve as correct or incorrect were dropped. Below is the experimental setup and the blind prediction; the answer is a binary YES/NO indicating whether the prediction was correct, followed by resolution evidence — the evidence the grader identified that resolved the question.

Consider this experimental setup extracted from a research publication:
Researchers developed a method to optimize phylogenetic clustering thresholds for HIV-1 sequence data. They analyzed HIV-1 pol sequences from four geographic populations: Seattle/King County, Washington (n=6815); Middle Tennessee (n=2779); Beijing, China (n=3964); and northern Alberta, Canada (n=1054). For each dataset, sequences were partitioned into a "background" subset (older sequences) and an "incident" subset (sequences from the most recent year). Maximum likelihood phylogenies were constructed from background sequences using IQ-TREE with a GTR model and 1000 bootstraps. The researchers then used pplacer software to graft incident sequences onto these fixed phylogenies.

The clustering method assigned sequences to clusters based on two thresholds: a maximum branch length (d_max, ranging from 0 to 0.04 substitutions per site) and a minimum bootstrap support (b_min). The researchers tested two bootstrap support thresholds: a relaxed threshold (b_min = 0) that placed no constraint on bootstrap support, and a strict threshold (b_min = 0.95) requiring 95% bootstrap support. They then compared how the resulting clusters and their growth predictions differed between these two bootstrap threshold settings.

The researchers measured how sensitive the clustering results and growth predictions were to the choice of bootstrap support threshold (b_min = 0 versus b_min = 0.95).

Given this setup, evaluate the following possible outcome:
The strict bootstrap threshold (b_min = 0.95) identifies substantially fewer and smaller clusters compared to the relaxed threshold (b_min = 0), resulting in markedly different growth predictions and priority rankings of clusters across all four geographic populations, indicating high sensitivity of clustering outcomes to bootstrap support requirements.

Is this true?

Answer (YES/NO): NO